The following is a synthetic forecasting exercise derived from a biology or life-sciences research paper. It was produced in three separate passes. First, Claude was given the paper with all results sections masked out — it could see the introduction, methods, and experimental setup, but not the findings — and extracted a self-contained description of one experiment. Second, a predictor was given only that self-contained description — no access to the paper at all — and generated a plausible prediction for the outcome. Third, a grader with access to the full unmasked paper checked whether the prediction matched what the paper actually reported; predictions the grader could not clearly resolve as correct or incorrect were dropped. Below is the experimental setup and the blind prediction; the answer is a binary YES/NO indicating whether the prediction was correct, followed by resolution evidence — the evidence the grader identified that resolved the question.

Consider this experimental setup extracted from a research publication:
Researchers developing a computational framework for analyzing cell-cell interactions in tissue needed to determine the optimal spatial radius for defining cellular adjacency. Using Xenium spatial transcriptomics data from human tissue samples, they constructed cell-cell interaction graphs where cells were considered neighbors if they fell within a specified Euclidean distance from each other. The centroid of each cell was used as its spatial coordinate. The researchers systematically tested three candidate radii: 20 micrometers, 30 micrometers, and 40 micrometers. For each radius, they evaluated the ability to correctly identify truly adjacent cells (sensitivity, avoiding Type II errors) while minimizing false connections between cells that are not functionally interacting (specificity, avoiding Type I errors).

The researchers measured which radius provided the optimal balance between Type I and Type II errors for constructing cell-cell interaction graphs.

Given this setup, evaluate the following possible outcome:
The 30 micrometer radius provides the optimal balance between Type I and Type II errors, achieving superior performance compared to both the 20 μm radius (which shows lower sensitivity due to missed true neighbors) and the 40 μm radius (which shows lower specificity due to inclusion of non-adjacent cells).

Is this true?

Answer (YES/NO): YES